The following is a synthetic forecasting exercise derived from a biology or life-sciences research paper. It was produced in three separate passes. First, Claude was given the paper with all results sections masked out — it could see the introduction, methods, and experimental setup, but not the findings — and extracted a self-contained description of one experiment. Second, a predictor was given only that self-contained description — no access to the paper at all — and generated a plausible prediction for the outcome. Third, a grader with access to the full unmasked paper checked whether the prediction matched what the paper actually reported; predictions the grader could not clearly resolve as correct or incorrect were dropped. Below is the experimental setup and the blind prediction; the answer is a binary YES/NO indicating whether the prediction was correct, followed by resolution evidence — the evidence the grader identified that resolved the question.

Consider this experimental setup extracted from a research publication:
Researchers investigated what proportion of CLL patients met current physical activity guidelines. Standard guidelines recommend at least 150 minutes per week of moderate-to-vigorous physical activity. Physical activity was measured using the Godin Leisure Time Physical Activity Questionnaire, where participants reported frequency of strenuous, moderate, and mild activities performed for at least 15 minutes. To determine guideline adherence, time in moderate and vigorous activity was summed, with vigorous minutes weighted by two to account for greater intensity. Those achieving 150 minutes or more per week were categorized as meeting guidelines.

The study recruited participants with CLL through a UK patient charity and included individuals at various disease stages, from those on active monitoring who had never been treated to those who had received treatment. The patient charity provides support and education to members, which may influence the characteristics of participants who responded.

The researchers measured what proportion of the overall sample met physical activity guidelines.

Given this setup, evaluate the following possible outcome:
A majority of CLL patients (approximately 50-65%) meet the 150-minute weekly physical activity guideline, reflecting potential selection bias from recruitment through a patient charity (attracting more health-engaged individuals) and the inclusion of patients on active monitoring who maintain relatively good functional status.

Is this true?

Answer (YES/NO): NO